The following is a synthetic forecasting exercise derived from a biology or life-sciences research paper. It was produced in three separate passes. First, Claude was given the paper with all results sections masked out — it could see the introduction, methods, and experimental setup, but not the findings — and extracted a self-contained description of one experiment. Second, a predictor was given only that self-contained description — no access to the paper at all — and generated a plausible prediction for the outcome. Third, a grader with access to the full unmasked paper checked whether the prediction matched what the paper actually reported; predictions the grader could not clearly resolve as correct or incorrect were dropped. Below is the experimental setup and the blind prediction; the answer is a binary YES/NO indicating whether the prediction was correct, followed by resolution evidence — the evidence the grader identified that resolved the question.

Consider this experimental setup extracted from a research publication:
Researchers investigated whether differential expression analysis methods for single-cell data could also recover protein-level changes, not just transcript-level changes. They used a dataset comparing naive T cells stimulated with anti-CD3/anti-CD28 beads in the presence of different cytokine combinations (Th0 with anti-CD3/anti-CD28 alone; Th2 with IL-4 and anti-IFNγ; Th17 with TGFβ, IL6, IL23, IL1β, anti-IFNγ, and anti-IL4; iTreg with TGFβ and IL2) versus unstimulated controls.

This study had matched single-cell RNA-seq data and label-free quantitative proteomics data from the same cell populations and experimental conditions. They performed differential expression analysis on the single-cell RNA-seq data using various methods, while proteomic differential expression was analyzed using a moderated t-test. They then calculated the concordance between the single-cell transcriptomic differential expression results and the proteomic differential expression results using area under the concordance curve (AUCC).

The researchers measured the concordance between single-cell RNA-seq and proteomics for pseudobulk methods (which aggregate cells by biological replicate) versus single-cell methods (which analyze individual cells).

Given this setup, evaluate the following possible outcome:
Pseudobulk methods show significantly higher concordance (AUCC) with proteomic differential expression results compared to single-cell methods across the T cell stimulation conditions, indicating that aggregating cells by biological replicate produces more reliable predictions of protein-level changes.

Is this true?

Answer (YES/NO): YES